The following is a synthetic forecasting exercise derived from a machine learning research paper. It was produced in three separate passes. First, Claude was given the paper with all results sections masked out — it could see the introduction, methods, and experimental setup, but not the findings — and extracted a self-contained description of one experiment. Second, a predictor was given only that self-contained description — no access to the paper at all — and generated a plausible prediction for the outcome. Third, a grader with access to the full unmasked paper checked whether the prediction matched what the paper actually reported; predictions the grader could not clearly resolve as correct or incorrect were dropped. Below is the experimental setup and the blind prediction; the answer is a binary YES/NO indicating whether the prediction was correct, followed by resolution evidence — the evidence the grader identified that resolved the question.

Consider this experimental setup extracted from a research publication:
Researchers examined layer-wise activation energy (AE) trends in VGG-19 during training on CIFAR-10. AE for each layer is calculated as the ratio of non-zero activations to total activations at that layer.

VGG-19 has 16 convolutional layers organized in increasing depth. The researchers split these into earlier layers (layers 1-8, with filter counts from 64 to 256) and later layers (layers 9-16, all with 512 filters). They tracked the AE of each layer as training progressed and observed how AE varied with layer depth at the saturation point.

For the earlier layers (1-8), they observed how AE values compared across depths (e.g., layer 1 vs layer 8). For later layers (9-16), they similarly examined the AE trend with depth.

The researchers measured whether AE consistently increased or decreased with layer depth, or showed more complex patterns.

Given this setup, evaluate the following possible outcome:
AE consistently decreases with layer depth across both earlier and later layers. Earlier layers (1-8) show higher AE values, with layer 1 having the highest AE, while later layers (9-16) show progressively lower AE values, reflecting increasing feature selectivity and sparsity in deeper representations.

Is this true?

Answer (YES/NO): NO